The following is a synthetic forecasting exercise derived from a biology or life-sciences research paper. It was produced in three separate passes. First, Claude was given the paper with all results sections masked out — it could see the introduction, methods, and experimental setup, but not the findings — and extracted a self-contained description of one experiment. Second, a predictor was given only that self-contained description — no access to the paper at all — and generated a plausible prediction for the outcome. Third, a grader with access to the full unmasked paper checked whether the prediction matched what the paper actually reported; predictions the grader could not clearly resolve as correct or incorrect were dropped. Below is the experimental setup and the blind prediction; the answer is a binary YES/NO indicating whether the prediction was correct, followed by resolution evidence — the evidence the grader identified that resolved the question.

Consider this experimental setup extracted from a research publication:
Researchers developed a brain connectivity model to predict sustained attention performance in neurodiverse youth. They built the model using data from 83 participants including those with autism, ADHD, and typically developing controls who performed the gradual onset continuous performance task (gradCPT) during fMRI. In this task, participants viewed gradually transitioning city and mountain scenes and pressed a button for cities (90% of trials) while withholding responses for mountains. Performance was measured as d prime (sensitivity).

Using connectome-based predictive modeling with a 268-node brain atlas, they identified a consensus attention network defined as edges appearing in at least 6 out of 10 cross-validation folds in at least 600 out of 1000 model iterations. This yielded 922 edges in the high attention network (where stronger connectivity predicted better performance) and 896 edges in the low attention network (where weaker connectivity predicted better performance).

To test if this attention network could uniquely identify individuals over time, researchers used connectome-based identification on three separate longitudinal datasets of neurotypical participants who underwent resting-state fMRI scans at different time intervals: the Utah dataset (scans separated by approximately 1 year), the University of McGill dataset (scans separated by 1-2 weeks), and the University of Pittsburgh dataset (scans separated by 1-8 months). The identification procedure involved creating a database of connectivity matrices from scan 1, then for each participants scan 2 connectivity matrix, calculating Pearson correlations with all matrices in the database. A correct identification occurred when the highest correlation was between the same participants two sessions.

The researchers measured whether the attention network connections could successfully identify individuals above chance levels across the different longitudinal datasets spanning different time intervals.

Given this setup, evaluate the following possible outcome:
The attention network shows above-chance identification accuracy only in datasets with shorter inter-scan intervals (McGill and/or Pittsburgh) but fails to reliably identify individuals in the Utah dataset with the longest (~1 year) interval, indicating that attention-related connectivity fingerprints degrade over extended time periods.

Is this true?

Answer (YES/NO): NO